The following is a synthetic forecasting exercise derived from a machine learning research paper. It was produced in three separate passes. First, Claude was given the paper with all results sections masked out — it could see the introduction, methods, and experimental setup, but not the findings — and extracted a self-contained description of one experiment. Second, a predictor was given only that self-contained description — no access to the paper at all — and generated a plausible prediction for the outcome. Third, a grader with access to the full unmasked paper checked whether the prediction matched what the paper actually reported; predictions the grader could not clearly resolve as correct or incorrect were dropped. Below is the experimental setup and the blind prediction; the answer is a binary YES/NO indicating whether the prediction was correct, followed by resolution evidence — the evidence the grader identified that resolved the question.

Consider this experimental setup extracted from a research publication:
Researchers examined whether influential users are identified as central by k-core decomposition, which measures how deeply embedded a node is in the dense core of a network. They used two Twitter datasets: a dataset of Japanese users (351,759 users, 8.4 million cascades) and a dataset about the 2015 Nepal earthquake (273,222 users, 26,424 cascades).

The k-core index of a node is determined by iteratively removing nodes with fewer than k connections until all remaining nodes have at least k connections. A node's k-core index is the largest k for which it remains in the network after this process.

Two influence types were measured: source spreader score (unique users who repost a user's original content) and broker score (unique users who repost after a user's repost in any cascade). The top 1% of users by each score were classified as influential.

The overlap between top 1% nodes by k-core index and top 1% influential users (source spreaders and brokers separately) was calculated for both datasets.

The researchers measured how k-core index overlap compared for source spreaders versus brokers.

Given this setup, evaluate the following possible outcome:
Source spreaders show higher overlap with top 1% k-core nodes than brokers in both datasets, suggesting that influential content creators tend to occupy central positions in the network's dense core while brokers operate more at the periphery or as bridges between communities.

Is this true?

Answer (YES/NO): YES